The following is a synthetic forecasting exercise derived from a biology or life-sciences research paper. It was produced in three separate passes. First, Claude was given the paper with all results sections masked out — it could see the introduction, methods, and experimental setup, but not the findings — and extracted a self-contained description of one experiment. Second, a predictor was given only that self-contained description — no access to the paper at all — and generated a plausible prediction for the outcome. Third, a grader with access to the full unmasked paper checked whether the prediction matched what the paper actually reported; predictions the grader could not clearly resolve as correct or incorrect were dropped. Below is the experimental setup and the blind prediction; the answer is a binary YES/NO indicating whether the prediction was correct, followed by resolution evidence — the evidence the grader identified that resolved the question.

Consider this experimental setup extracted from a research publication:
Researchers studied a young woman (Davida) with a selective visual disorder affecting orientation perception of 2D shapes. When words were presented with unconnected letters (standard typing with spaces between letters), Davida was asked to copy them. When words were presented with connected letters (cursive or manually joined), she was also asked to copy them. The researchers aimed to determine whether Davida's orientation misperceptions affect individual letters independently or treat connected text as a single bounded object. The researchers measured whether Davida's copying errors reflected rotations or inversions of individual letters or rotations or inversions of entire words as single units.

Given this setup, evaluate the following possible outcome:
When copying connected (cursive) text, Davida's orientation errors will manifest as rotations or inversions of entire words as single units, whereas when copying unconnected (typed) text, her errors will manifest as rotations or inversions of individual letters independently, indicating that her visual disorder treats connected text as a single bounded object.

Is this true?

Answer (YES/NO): YES